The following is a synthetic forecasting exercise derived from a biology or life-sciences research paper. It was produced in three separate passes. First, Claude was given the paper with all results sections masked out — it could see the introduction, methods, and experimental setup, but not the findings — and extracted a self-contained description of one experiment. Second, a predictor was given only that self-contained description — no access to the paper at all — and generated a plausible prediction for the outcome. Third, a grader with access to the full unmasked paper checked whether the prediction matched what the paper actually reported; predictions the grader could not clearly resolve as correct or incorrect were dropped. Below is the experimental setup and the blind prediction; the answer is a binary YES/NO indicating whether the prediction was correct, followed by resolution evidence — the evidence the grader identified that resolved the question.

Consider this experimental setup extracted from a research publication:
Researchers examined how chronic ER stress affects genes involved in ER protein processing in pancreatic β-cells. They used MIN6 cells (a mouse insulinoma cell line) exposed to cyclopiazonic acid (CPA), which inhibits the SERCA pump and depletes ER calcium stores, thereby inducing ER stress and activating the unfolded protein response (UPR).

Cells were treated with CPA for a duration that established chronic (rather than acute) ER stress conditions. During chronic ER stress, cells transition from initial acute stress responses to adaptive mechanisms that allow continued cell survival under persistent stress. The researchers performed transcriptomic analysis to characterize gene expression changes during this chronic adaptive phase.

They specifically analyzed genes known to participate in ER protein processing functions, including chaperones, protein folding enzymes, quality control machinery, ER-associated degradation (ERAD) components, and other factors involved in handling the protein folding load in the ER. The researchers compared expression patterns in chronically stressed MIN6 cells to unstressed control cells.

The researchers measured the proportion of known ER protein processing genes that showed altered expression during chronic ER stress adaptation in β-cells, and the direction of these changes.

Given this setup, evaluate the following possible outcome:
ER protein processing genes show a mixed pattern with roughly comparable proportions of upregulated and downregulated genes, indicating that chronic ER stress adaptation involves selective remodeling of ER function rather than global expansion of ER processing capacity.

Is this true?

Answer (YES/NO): NO